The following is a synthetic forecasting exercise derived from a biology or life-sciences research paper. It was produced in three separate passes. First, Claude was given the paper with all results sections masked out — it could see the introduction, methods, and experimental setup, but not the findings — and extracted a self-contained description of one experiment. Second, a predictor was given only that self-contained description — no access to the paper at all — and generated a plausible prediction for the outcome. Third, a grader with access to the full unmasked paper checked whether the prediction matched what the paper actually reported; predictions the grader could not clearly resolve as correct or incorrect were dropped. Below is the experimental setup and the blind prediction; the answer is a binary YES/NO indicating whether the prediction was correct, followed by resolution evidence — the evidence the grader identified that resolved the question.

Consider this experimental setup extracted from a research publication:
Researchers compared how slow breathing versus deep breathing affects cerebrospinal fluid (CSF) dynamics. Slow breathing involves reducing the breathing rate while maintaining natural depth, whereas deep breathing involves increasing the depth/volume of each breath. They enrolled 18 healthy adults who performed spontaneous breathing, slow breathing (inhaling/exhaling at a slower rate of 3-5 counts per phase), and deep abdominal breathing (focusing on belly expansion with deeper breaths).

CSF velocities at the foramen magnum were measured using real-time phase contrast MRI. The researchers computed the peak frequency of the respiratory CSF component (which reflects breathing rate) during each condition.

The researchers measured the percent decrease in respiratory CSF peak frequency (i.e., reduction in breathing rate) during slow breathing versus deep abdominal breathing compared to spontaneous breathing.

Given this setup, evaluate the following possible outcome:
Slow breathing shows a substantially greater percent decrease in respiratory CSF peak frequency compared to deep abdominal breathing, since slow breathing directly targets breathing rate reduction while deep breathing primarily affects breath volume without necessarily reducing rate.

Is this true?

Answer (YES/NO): YES